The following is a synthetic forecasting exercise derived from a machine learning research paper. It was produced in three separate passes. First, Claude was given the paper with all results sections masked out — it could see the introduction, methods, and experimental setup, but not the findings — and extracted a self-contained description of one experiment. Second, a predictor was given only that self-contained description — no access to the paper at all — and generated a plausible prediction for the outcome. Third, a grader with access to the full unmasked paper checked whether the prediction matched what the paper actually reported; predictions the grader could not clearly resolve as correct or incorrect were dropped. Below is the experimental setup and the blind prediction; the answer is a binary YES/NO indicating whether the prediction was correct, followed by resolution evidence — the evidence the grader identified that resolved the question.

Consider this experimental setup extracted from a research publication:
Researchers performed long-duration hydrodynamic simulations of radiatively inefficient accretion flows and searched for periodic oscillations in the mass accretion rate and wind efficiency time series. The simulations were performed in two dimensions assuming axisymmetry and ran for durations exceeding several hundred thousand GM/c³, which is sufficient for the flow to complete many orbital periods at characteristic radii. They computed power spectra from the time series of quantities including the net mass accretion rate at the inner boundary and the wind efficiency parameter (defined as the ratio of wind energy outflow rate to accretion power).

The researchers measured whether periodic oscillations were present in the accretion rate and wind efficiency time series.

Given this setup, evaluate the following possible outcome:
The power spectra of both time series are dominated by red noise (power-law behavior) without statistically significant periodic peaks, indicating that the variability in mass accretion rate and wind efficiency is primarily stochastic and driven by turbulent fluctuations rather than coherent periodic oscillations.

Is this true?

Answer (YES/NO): NO